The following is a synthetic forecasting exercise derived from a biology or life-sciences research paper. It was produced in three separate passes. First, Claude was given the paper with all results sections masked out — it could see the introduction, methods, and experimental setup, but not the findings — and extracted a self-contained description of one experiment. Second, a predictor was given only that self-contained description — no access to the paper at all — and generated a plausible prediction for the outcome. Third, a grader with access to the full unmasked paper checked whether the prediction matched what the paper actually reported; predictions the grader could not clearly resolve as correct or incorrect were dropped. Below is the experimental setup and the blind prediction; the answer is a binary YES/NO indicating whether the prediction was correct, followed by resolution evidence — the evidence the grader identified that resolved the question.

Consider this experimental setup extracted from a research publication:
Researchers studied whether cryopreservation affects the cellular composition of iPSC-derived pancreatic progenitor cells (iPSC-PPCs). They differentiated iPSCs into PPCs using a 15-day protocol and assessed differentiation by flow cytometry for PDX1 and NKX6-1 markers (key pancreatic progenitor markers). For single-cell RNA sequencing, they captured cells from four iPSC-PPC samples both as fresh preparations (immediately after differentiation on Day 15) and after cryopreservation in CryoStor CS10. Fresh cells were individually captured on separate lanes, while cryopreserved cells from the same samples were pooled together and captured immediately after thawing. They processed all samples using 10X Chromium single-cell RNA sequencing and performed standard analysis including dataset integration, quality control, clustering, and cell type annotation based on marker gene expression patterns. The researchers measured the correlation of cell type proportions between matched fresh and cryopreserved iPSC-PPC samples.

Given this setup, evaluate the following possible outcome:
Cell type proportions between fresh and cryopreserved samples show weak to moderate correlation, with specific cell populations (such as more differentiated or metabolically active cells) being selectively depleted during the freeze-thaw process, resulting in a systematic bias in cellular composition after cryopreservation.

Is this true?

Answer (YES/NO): NO